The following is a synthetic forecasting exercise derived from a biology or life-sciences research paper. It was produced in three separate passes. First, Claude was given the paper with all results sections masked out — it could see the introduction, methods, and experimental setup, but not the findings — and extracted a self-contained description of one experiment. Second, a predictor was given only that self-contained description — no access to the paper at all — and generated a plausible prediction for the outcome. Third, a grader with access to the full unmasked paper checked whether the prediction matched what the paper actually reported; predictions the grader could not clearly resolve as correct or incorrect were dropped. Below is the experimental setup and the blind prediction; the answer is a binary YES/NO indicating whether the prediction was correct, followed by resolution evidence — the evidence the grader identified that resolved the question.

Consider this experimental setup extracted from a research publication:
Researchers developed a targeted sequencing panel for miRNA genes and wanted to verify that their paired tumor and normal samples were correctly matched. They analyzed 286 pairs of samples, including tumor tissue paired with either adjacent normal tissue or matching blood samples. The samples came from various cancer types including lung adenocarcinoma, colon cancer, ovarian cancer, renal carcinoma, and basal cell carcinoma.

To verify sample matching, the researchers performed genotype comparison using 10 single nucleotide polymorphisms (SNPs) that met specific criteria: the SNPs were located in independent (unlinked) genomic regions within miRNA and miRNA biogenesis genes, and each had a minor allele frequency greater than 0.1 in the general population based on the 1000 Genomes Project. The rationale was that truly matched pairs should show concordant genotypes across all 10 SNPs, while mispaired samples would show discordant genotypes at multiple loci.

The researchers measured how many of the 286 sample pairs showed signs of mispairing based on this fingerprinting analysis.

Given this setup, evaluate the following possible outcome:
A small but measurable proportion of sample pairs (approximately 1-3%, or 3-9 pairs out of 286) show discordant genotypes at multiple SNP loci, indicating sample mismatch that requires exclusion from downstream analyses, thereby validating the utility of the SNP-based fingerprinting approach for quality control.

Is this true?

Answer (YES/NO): YES